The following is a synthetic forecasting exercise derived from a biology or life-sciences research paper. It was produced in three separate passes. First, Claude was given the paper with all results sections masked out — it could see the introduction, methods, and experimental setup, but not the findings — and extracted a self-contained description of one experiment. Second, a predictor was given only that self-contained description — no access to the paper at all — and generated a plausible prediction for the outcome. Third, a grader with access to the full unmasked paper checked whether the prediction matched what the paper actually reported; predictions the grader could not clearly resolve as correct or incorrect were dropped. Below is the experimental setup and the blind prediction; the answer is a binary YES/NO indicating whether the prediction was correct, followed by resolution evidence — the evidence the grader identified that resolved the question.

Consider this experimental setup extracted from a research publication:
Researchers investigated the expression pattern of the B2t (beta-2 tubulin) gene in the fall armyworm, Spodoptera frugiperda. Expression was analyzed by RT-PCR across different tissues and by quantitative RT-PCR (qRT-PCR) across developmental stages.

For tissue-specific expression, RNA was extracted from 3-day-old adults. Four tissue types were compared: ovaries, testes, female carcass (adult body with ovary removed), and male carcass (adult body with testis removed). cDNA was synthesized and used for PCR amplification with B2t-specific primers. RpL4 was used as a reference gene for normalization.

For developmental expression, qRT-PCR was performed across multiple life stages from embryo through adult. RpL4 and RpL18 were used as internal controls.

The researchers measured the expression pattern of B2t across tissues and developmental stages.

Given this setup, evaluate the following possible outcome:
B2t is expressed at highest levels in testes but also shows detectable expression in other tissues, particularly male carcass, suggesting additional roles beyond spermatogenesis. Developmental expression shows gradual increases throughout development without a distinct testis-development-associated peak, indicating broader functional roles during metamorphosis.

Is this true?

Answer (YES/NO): NO